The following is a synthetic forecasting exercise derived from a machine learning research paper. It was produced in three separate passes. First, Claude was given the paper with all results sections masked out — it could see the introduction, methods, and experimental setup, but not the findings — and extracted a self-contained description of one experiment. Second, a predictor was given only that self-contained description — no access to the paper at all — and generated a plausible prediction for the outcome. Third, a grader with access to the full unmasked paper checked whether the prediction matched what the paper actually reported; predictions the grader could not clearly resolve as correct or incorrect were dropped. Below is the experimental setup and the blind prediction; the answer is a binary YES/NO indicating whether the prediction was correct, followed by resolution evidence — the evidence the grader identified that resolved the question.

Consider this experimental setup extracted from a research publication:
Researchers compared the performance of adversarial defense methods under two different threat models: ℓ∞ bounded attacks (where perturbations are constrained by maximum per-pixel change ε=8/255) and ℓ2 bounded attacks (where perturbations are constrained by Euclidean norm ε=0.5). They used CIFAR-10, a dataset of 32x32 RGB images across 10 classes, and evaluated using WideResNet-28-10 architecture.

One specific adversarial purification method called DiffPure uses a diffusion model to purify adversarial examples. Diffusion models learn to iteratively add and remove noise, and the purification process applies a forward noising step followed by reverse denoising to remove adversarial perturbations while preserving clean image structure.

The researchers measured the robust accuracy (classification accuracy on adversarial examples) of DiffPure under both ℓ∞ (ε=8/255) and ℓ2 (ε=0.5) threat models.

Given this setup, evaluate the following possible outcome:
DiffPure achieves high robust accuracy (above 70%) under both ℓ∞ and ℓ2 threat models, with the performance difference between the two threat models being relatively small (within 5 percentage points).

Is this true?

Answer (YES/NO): NO